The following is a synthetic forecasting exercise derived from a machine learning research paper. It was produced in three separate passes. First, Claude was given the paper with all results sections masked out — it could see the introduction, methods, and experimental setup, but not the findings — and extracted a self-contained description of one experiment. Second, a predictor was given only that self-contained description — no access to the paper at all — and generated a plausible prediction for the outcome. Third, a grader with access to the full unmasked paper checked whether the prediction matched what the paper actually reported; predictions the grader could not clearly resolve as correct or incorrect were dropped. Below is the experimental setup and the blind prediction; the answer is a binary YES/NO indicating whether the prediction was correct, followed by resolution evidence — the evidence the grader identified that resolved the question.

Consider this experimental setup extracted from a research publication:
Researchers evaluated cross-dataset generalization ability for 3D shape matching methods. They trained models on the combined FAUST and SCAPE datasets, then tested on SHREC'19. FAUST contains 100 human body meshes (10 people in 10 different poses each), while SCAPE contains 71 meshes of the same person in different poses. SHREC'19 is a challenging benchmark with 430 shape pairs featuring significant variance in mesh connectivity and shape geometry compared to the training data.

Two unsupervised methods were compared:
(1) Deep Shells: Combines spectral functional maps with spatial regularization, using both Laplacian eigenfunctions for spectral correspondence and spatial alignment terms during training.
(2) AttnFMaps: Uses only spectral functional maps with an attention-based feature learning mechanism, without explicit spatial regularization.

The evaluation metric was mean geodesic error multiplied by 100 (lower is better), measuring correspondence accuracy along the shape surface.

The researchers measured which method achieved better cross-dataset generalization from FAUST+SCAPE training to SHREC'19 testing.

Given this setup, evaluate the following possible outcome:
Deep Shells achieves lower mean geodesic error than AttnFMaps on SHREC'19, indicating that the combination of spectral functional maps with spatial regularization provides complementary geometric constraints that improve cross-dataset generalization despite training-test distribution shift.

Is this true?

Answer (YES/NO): NO